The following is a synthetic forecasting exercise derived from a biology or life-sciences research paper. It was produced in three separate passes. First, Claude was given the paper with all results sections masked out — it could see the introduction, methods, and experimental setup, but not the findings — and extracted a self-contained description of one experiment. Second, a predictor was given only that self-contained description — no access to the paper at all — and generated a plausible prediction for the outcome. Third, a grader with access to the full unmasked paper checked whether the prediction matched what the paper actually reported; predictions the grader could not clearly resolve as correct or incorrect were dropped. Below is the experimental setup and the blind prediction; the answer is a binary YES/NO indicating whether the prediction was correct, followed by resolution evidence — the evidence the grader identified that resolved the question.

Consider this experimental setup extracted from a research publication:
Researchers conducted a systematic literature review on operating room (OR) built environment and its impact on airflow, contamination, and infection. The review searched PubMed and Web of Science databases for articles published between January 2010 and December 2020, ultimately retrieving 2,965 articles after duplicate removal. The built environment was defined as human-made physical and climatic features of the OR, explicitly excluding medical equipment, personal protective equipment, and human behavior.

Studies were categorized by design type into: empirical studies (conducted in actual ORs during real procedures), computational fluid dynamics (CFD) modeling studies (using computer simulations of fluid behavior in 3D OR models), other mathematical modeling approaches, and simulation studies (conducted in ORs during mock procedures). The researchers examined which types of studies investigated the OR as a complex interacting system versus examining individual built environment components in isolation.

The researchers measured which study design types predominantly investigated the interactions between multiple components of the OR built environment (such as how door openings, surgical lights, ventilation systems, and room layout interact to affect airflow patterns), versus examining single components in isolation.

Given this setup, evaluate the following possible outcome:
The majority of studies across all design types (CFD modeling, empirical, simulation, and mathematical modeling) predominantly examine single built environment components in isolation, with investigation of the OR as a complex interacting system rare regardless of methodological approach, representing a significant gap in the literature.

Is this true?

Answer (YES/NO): NO